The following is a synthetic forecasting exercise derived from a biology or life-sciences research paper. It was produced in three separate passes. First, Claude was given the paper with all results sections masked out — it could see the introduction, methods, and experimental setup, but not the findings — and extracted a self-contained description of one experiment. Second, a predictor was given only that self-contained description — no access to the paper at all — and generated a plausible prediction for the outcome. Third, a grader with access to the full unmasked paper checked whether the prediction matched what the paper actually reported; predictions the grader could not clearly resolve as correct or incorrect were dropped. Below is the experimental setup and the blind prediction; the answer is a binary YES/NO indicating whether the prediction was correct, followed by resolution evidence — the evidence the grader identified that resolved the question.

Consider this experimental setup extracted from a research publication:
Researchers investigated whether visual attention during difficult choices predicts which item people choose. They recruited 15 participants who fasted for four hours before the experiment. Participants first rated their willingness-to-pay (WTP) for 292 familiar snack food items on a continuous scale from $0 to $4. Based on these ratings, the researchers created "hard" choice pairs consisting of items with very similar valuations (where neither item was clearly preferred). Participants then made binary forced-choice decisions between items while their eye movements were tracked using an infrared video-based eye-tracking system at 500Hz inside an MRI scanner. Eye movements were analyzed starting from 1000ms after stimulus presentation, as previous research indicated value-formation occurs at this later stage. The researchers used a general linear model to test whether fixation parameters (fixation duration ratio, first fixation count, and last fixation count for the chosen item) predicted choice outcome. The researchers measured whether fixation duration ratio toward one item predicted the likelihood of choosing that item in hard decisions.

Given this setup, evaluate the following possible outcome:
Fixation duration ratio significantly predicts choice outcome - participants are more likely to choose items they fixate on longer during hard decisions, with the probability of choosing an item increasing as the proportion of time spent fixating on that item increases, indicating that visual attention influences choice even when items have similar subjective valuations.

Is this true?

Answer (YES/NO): YES